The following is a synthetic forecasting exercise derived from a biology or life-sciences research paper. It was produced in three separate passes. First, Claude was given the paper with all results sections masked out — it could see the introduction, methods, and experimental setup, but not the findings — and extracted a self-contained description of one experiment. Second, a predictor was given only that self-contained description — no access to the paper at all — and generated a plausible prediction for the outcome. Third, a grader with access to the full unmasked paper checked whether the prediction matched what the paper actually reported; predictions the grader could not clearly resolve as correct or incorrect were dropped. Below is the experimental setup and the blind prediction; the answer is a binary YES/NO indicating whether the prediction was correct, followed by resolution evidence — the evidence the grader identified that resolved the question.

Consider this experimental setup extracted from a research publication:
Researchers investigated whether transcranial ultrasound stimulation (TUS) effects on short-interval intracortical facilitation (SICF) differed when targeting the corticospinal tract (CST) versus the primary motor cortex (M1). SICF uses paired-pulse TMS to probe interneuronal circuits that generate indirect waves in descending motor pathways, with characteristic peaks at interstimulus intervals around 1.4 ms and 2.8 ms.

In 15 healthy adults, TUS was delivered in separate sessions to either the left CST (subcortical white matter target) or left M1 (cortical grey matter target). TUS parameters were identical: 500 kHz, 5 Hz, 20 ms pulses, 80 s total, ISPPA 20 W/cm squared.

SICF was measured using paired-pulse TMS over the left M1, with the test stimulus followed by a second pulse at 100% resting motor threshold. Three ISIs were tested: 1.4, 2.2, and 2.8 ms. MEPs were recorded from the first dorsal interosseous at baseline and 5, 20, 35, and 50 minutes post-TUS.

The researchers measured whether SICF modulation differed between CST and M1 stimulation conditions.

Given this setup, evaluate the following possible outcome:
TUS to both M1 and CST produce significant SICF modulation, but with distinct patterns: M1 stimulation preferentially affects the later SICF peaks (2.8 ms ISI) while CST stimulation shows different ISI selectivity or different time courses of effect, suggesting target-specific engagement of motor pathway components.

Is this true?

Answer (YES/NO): NO